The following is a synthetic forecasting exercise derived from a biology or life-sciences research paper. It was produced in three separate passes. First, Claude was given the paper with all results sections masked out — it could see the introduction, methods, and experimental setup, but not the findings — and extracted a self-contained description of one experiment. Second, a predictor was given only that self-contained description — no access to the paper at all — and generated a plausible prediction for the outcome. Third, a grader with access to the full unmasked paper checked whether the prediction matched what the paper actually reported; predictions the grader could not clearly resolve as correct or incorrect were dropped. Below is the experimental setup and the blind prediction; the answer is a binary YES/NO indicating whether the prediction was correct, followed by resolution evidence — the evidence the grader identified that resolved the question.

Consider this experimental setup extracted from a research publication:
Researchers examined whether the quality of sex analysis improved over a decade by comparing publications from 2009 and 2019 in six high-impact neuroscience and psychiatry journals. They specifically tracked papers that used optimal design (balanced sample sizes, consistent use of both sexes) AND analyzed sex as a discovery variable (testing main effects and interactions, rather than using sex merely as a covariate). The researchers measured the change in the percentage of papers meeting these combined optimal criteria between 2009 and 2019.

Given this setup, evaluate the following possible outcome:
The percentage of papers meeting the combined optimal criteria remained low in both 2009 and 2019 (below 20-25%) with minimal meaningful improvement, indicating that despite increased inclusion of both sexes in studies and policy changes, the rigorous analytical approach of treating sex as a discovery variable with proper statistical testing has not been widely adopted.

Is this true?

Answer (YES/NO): YES